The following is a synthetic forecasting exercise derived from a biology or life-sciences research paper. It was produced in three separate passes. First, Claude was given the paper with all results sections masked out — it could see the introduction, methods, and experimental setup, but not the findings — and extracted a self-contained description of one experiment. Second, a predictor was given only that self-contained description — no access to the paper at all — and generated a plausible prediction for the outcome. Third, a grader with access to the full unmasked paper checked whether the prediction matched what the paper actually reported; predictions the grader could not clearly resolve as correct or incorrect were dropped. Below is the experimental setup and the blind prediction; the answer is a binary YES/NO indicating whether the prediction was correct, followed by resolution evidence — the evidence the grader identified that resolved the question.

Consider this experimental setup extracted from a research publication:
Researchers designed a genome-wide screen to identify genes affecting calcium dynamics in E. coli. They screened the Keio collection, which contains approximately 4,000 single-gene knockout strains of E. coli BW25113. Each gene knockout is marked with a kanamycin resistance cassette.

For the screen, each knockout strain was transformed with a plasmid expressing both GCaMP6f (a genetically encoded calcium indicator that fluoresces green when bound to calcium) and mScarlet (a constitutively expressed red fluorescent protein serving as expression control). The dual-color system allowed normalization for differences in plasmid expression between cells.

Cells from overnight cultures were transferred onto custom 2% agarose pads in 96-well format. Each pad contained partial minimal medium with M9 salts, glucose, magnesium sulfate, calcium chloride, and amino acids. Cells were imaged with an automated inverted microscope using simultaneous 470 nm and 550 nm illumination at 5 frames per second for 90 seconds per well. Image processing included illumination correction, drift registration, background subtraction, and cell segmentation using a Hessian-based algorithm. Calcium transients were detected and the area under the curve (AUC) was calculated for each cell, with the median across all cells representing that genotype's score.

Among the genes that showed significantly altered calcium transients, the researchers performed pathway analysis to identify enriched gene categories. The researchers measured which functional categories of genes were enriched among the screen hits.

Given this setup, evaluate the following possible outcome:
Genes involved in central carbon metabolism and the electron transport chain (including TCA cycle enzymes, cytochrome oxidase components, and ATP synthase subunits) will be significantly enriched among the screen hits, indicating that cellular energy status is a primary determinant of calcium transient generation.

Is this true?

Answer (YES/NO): YES